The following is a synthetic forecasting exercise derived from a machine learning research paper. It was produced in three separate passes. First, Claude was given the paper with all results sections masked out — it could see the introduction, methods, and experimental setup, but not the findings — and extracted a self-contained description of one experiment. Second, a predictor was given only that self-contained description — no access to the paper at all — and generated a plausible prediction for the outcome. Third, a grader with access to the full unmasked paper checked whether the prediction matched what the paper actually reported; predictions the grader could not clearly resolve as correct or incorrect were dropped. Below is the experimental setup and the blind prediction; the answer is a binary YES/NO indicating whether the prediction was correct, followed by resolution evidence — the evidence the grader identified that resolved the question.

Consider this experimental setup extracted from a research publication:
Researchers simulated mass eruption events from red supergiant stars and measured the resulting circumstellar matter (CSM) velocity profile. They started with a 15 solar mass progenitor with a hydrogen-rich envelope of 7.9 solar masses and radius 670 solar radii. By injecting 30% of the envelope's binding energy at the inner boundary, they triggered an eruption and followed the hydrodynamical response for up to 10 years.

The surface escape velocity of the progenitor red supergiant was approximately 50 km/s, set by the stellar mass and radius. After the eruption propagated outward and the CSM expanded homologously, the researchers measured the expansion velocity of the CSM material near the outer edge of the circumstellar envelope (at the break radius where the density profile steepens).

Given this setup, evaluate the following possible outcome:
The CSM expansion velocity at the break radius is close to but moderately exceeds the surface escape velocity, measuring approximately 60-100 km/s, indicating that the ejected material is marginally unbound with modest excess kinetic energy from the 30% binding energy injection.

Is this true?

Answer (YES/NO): NO